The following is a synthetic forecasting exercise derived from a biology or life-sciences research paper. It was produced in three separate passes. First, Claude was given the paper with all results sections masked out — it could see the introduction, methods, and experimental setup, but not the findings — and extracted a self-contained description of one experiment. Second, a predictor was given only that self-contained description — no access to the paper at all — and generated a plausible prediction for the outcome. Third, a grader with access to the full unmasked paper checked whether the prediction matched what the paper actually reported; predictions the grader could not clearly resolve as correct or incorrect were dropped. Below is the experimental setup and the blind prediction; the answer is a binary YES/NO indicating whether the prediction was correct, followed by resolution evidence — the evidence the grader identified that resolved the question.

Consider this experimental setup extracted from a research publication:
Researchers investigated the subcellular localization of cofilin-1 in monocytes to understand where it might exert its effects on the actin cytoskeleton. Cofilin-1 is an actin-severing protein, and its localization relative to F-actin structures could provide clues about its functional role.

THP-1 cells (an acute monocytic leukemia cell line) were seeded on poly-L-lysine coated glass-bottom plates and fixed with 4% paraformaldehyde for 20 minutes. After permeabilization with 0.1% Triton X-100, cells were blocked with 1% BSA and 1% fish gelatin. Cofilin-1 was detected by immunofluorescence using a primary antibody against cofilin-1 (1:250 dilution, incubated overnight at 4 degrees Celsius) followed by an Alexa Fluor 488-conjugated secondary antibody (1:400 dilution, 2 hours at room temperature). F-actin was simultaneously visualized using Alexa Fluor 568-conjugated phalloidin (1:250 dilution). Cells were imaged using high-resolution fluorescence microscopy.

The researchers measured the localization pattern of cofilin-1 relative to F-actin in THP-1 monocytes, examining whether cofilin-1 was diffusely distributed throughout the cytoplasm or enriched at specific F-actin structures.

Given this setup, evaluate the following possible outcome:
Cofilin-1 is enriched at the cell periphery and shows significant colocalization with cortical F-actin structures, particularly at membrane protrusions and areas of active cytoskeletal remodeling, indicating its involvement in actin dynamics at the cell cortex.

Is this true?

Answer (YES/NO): NO